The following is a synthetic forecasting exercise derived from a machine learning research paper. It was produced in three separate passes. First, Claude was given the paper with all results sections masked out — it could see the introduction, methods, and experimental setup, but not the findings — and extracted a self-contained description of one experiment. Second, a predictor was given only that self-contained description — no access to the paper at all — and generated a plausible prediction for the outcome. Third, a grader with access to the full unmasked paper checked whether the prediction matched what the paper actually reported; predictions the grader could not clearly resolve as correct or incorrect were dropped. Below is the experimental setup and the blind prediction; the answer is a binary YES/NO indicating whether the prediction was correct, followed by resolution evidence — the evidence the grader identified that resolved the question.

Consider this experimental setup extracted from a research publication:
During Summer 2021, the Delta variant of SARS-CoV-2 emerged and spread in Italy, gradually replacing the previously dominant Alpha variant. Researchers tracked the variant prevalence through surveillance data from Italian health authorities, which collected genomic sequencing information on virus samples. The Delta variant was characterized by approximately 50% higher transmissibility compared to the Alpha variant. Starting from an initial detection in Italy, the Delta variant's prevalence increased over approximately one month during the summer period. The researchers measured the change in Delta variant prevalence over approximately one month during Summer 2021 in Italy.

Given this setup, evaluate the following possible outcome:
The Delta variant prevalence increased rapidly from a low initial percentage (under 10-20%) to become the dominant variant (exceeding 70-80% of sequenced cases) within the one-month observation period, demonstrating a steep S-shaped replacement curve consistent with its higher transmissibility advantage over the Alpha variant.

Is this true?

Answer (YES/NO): NO